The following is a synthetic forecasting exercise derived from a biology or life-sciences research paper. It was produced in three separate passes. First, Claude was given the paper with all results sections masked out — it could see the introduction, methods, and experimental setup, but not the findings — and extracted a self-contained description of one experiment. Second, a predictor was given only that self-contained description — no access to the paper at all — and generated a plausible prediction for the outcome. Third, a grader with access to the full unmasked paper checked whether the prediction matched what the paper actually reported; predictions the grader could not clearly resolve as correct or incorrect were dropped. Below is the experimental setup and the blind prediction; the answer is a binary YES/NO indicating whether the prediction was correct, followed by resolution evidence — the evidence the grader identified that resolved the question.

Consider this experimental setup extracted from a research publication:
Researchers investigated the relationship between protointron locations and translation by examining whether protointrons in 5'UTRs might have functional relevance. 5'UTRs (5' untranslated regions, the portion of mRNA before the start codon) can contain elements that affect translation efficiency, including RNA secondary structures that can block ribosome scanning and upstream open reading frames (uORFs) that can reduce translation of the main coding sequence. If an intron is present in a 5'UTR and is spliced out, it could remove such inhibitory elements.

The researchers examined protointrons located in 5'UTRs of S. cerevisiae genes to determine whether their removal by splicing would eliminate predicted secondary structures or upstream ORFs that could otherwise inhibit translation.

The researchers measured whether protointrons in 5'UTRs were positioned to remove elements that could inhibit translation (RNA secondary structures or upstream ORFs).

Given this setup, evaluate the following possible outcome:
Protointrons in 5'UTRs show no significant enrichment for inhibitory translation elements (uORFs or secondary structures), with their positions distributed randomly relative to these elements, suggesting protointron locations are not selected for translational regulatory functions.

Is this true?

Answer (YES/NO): NO